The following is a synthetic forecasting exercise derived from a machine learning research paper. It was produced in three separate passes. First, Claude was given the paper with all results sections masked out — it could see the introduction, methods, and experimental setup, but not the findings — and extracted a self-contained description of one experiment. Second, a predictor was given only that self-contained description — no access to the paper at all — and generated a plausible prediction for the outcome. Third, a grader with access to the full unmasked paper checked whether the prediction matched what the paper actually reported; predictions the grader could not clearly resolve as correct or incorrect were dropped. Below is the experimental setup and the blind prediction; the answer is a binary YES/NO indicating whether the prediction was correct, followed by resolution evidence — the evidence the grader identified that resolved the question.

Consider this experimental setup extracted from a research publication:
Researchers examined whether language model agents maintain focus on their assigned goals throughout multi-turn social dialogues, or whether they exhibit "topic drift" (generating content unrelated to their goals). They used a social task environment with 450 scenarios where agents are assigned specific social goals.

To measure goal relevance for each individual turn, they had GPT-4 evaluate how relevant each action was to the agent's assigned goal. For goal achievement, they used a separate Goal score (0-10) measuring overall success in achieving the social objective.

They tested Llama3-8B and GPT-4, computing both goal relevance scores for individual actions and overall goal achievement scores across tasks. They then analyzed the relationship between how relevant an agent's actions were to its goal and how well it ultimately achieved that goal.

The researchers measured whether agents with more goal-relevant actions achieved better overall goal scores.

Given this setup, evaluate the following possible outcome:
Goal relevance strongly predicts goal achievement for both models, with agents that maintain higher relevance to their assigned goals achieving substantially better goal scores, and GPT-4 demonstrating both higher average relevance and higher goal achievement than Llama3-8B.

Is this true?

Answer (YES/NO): NO